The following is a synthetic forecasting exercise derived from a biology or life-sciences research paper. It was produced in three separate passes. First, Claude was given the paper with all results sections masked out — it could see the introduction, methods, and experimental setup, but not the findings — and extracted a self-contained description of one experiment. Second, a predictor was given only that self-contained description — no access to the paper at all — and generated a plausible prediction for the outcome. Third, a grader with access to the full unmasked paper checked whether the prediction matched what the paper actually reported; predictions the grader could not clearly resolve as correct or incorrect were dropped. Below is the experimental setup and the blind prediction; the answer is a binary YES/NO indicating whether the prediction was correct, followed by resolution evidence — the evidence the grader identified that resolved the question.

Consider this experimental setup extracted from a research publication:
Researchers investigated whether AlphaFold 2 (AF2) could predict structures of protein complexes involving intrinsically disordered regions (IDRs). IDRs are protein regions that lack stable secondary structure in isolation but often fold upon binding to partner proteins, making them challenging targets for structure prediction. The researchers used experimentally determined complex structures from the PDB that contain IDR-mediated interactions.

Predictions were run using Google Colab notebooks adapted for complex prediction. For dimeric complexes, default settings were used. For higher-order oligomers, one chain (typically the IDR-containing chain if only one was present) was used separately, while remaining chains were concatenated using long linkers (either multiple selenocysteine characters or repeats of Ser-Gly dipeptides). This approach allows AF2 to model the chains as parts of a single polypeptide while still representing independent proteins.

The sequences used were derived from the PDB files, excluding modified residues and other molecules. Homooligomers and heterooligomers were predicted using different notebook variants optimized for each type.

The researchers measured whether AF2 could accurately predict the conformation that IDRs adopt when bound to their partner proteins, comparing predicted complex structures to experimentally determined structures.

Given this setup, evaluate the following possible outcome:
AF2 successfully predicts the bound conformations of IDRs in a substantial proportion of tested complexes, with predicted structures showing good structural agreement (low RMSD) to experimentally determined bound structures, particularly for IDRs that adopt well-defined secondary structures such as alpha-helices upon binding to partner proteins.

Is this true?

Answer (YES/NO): NO